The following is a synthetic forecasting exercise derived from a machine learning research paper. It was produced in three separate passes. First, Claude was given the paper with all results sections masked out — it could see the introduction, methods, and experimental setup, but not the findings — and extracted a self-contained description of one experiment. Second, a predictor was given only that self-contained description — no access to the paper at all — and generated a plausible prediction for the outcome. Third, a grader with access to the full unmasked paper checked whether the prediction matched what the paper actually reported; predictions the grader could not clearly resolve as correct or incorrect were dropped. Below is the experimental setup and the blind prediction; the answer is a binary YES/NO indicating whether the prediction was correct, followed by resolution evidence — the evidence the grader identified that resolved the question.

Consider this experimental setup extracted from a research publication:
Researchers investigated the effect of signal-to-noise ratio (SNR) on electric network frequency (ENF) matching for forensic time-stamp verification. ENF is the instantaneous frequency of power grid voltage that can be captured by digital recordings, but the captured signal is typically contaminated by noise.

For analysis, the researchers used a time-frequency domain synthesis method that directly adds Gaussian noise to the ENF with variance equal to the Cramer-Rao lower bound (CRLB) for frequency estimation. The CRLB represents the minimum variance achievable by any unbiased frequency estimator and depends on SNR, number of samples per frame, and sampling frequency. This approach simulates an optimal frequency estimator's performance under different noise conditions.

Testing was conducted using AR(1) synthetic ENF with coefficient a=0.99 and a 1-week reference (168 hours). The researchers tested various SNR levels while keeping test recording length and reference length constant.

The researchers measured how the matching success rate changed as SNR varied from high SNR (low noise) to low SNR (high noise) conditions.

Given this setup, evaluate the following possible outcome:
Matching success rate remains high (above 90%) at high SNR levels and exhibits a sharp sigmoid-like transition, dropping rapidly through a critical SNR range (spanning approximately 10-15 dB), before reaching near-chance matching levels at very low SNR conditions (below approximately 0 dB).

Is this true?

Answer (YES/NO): NO